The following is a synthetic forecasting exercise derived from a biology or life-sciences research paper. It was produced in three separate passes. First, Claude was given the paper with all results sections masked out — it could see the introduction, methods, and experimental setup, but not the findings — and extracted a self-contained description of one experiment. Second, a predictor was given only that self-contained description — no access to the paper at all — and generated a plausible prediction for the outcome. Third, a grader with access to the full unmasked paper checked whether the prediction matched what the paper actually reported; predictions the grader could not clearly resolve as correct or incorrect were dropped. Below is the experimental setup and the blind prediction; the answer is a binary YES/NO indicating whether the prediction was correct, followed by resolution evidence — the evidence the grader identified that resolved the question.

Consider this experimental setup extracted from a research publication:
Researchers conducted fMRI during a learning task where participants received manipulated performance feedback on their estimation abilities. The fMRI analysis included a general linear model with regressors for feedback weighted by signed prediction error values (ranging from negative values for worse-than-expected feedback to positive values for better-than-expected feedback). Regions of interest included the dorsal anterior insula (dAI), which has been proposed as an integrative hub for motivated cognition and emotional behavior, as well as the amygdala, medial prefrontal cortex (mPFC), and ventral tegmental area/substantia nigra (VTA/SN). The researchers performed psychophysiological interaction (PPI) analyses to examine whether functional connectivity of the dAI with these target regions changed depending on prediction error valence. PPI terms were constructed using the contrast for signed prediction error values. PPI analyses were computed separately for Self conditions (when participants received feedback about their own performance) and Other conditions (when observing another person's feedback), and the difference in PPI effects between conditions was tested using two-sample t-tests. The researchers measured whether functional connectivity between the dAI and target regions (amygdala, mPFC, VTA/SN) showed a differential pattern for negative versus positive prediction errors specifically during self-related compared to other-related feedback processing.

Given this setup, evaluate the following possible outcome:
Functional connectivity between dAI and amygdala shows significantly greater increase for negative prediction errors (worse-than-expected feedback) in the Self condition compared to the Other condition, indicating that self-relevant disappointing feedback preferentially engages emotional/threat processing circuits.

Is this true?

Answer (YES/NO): YES